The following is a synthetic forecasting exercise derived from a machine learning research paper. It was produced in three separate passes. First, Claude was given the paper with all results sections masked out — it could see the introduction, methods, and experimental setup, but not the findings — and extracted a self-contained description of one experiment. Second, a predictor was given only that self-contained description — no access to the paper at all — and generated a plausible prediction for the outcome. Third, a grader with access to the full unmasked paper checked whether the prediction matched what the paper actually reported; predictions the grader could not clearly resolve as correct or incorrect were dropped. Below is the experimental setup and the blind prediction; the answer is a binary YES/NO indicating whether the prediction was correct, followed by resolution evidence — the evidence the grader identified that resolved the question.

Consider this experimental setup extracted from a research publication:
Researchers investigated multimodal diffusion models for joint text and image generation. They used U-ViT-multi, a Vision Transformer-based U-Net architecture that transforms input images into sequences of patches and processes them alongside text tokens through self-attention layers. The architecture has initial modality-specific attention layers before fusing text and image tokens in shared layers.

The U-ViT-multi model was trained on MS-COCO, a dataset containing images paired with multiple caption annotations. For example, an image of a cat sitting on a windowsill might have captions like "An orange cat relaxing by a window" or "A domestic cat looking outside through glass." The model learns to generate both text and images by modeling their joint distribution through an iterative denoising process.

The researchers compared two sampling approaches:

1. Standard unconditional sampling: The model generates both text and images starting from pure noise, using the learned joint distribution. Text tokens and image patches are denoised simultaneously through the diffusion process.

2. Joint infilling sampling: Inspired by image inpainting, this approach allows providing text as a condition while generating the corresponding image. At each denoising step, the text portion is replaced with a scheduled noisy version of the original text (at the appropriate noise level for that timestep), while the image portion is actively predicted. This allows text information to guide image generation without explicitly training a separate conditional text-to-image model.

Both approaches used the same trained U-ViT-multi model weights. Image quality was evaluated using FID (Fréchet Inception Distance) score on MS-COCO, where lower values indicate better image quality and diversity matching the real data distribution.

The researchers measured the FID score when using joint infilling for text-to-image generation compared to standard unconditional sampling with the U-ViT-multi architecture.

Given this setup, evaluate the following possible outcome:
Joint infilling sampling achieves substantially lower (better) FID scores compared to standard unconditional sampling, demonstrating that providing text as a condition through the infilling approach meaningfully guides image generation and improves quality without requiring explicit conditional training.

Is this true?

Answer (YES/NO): NO